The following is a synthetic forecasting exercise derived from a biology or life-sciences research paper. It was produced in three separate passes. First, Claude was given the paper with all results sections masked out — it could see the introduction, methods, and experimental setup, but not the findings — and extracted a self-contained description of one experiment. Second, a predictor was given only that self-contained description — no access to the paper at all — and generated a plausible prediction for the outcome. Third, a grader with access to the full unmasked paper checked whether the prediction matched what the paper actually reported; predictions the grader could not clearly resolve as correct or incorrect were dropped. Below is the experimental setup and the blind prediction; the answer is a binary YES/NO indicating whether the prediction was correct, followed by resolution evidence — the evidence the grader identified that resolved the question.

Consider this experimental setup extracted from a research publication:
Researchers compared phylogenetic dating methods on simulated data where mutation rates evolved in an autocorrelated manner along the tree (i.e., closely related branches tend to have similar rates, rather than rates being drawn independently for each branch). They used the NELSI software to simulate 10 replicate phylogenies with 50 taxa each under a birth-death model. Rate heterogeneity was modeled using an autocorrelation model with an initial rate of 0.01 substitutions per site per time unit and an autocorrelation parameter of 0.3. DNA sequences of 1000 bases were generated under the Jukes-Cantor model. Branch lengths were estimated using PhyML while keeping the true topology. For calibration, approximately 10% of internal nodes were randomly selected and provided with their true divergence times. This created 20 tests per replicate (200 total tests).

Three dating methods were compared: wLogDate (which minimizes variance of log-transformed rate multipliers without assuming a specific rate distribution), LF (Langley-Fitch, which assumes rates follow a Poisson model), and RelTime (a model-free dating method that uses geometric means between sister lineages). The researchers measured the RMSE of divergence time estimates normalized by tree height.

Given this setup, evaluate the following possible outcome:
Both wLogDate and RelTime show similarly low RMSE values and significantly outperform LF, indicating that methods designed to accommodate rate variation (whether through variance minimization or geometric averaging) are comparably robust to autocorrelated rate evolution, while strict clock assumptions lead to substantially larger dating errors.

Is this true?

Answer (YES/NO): NO